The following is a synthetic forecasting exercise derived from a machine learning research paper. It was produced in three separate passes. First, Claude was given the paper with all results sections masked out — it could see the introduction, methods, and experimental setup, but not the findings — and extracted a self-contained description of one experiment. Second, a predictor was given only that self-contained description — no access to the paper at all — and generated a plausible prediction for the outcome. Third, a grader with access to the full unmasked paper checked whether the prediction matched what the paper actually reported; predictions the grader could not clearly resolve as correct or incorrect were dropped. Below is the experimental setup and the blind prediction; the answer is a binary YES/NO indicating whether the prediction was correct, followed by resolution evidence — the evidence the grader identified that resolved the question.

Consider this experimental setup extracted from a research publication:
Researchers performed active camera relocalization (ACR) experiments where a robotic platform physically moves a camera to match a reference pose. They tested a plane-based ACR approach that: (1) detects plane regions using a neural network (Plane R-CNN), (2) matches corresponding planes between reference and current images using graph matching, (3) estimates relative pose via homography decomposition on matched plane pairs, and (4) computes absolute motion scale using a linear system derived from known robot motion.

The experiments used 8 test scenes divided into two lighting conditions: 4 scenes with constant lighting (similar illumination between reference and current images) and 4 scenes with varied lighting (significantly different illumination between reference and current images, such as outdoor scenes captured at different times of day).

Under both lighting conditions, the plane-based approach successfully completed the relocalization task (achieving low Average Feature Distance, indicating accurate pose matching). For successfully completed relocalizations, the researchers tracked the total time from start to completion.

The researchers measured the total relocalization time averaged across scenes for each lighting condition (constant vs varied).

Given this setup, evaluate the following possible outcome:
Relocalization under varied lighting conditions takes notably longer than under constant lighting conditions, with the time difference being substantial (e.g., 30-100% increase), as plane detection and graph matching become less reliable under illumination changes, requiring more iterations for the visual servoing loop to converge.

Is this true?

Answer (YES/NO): NO